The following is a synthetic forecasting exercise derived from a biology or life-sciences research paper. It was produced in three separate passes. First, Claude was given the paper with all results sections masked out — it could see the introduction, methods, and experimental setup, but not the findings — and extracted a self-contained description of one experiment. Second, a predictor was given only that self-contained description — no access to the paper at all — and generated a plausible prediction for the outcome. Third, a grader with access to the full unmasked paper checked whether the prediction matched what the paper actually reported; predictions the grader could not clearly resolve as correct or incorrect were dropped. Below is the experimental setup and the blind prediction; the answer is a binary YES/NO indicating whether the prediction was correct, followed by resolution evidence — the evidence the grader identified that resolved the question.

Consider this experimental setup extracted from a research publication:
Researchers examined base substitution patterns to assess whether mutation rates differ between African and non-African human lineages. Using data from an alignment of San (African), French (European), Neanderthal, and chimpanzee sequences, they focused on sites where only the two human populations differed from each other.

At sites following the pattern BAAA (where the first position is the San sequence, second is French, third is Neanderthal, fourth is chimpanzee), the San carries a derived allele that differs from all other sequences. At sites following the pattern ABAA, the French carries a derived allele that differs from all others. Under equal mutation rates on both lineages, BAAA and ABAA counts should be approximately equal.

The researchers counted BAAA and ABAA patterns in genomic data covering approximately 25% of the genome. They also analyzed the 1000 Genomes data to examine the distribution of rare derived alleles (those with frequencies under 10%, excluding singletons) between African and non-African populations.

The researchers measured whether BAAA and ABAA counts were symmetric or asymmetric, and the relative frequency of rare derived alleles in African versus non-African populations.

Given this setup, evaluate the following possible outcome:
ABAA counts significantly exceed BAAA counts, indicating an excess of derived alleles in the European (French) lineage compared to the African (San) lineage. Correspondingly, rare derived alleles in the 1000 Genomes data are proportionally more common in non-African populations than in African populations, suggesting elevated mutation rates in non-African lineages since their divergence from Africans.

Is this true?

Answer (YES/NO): NO